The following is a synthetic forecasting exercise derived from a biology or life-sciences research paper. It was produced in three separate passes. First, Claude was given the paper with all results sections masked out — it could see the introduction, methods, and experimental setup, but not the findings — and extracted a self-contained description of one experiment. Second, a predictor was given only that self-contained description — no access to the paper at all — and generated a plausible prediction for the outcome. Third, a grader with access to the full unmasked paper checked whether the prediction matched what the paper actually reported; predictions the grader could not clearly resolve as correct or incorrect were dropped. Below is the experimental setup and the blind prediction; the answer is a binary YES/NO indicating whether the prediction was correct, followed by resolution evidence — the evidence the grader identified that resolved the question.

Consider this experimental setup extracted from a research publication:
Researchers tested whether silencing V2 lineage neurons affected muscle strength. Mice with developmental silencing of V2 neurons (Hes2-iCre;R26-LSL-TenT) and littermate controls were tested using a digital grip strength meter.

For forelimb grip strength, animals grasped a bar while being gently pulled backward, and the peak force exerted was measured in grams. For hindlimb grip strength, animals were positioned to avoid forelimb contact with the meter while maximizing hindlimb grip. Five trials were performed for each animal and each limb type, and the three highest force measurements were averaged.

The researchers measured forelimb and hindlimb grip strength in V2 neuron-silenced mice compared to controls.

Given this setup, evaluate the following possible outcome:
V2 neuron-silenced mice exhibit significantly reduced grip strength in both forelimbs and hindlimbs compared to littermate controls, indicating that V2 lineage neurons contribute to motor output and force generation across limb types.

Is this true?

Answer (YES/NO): NO